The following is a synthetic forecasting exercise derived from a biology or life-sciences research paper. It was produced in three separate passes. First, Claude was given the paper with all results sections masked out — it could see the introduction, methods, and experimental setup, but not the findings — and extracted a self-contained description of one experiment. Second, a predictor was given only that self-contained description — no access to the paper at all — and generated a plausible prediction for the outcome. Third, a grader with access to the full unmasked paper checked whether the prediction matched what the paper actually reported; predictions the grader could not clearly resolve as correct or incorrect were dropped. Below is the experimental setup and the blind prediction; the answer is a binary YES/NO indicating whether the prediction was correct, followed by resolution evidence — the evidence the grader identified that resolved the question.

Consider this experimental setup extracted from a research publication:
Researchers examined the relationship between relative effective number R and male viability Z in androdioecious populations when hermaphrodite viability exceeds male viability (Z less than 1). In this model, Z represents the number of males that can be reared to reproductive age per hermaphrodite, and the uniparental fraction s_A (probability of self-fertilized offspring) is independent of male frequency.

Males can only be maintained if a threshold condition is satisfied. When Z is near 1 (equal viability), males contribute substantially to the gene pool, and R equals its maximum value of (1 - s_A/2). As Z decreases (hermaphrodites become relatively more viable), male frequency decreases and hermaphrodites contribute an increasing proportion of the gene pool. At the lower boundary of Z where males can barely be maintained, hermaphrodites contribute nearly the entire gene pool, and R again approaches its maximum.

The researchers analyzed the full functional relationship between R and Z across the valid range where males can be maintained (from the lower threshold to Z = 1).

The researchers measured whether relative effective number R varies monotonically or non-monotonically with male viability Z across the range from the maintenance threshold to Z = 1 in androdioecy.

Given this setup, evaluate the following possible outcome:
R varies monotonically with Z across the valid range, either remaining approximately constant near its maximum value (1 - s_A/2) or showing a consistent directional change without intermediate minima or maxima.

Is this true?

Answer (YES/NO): NO